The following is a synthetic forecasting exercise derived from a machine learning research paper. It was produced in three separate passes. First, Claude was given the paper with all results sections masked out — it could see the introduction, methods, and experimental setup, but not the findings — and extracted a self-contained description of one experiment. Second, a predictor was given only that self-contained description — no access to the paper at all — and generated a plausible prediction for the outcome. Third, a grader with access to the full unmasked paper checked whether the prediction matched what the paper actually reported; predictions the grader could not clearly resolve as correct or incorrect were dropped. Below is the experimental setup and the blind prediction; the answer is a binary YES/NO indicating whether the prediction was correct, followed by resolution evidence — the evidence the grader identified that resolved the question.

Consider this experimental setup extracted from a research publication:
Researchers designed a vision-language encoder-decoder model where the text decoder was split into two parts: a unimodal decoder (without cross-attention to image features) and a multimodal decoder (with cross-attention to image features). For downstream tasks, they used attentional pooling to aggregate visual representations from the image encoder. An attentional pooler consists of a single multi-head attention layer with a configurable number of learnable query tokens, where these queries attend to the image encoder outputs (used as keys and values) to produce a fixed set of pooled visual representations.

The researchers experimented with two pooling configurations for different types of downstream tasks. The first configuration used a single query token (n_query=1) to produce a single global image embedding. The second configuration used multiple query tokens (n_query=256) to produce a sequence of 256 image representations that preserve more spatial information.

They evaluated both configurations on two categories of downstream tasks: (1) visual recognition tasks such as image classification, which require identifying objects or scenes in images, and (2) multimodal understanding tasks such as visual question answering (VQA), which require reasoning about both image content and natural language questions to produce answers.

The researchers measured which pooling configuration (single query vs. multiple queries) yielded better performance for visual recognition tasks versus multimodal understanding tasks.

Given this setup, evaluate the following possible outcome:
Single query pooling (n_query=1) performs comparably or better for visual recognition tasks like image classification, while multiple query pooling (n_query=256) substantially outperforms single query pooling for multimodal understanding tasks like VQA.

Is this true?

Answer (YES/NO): YES